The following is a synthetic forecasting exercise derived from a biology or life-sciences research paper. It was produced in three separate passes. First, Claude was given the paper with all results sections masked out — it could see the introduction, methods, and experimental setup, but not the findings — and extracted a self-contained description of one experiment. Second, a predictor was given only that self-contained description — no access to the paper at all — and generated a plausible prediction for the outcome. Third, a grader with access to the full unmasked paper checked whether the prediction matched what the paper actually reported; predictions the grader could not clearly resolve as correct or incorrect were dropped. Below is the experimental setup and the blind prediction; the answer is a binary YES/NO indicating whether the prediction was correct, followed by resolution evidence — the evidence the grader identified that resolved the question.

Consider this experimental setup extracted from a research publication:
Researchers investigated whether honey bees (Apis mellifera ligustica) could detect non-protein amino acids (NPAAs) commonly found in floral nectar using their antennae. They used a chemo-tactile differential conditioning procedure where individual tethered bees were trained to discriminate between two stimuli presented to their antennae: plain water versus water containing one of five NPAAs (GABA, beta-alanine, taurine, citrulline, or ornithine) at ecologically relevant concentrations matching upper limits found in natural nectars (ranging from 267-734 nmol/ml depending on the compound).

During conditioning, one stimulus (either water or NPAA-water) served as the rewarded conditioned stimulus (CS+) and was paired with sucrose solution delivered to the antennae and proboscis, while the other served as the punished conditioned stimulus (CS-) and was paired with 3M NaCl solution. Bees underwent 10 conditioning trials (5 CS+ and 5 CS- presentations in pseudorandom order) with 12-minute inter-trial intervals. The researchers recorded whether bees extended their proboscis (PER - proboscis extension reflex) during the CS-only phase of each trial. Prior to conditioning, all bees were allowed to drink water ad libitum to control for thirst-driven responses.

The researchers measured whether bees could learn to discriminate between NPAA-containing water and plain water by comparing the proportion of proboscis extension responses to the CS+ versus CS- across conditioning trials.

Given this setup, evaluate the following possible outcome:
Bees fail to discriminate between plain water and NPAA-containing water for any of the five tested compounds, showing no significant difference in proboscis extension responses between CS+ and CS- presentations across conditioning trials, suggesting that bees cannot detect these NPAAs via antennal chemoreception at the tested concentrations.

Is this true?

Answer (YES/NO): YES